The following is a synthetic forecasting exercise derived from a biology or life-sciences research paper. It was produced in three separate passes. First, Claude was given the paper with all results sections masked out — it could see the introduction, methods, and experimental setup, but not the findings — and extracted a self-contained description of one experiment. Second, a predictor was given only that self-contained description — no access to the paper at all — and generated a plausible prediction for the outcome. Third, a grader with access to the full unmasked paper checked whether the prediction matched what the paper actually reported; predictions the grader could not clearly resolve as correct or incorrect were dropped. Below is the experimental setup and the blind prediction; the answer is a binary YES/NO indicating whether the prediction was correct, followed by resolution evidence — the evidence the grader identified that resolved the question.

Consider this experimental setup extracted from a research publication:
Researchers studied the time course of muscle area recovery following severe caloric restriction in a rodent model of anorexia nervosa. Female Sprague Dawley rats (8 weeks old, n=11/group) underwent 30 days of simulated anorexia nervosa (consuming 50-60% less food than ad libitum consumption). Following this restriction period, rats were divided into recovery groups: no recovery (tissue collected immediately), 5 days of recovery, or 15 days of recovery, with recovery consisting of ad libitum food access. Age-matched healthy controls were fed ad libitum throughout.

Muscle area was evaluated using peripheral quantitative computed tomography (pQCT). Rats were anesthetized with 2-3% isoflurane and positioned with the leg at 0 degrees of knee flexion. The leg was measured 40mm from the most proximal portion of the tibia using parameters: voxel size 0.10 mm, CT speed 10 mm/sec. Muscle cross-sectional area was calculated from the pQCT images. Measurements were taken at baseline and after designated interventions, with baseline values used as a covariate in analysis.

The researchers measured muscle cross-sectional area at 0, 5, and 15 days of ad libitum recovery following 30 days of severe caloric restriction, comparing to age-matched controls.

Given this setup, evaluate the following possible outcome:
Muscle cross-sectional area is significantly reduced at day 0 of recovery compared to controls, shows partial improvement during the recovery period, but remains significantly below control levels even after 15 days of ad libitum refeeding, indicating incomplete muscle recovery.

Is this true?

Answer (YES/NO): NO